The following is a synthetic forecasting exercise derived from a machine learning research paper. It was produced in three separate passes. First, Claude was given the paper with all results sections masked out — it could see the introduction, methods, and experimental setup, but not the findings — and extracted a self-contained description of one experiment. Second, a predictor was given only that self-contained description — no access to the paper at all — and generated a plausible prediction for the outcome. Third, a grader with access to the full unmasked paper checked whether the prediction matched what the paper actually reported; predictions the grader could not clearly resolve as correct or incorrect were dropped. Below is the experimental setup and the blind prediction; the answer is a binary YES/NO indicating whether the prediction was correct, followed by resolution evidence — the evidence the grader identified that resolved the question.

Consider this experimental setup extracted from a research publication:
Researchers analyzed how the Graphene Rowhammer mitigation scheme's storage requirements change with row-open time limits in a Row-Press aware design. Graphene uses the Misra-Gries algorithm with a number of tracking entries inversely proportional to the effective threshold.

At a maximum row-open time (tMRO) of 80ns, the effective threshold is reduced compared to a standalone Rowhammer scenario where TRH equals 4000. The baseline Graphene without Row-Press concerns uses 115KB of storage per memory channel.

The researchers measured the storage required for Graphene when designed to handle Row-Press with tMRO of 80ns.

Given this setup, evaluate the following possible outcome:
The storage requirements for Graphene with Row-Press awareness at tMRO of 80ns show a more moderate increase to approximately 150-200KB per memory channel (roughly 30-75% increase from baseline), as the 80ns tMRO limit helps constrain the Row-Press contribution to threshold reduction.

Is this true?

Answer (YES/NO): YES